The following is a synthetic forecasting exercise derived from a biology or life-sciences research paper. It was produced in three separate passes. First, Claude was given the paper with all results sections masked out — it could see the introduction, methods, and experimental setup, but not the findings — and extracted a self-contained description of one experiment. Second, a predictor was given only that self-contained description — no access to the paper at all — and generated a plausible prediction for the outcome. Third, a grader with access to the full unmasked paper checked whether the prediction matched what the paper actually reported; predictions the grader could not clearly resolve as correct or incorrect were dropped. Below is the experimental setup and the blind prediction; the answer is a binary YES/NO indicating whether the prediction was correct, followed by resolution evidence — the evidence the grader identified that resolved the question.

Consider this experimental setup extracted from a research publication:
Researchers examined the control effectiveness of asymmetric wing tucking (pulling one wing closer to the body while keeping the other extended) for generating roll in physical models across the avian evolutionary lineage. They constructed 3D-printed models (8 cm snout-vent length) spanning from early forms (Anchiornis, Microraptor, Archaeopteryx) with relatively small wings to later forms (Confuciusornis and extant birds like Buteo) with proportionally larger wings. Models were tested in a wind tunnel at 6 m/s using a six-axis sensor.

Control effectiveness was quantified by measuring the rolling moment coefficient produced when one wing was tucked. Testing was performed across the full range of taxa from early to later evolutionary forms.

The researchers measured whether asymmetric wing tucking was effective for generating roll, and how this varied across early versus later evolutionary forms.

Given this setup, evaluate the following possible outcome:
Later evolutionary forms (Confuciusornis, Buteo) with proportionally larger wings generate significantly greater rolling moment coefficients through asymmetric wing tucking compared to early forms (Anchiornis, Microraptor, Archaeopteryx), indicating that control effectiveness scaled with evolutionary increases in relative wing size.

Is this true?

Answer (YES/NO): NO